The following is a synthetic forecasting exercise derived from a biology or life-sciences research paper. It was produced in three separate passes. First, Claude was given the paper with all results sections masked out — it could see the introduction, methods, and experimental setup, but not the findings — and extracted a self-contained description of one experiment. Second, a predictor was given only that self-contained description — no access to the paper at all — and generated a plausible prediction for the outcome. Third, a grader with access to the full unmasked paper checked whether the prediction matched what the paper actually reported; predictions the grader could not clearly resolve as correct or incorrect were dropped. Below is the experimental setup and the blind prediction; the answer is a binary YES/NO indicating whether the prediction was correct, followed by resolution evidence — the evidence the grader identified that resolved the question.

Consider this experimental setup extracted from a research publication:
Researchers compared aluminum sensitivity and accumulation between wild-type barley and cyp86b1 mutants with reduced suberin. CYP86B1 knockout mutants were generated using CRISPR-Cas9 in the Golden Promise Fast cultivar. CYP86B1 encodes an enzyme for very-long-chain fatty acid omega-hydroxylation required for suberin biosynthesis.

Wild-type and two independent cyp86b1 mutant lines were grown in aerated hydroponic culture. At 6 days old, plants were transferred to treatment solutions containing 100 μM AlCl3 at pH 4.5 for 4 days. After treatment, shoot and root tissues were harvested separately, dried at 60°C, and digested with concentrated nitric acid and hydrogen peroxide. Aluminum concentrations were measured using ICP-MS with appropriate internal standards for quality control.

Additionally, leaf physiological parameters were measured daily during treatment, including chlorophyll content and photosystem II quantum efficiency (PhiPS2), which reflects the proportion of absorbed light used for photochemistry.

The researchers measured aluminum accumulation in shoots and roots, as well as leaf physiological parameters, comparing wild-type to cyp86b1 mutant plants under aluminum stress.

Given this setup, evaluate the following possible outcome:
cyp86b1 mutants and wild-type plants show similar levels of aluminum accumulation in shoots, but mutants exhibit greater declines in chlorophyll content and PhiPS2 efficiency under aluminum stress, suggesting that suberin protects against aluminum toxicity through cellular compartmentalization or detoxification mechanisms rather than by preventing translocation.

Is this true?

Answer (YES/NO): NO